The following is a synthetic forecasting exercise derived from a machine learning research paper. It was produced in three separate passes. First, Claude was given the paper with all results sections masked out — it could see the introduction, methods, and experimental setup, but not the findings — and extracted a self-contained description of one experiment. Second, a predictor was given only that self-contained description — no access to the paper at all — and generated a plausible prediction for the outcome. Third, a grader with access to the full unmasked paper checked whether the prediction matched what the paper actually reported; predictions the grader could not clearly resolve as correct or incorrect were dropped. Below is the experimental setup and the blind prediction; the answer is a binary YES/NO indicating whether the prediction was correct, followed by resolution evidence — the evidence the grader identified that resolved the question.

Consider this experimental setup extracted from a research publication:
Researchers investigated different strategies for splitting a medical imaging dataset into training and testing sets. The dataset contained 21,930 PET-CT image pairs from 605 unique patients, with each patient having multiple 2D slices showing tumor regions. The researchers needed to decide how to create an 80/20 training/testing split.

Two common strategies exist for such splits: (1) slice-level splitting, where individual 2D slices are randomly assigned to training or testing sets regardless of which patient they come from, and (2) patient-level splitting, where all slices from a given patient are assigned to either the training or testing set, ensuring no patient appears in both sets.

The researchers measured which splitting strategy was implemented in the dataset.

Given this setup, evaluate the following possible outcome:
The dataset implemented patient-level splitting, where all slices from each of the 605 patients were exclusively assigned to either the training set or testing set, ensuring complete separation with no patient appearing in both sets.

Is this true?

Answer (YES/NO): YES